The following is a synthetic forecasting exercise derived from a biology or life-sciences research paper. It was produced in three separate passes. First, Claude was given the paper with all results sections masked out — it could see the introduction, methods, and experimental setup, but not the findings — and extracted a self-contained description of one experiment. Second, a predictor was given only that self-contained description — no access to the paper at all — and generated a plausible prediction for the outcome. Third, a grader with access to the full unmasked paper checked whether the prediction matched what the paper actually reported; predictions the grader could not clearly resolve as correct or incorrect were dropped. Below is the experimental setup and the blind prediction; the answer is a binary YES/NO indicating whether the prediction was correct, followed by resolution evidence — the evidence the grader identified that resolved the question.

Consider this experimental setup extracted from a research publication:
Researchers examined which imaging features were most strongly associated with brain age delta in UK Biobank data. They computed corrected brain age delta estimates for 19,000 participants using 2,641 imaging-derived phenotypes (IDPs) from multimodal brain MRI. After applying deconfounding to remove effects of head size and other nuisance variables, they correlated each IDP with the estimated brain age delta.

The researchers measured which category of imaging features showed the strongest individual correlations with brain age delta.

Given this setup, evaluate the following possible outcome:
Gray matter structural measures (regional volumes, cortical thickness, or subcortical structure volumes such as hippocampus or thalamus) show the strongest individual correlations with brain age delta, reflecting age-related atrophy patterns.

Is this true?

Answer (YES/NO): NO